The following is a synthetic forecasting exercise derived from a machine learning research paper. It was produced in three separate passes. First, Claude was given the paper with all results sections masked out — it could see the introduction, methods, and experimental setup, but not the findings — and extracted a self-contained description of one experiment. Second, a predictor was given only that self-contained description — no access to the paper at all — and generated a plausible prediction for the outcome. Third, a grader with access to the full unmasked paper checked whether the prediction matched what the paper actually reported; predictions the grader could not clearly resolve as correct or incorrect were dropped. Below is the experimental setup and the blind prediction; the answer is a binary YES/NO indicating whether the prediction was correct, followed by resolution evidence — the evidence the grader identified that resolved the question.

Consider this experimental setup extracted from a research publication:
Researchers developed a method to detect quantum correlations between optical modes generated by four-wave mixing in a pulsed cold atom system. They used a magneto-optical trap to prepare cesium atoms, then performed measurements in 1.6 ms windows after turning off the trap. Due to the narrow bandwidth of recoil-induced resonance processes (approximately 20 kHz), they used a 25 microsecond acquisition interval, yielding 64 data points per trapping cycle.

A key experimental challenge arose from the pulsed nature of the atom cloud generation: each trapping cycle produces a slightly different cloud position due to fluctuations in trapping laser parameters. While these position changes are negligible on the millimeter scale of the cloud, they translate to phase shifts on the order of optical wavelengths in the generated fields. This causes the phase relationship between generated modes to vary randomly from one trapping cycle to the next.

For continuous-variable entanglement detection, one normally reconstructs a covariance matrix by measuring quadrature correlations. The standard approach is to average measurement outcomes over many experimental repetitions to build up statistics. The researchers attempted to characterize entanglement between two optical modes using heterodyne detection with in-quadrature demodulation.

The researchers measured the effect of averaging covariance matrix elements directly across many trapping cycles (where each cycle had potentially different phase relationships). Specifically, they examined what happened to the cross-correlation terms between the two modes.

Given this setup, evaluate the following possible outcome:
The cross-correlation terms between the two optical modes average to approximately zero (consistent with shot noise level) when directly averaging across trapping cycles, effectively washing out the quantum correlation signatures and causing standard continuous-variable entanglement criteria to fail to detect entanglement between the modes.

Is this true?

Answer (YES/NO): YES